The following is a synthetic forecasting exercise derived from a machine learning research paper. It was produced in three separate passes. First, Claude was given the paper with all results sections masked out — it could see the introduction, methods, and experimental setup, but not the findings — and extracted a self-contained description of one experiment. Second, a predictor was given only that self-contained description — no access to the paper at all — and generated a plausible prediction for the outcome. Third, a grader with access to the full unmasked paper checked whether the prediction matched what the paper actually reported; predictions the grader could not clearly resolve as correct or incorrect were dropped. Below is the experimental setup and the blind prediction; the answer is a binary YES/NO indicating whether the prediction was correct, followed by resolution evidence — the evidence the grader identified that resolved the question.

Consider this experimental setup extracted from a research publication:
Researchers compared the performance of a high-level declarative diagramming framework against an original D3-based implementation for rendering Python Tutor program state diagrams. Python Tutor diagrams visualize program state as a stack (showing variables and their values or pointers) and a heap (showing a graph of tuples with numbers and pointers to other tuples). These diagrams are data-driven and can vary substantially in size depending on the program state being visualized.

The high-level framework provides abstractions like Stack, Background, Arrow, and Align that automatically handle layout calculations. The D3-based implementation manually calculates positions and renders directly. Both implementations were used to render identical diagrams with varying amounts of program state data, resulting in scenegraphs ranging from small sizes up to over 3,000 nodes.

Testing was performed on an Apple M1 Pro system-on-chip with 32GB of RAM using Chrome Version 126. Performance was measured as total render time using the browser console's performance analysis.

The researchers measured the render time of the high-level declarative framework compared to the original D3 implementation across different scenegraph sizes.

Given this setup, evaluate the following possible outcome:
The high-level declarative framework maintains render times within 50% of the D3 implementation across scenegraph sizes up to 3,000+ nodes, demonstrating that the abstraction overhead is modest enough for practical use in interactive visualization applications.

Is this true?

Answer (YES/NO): NO